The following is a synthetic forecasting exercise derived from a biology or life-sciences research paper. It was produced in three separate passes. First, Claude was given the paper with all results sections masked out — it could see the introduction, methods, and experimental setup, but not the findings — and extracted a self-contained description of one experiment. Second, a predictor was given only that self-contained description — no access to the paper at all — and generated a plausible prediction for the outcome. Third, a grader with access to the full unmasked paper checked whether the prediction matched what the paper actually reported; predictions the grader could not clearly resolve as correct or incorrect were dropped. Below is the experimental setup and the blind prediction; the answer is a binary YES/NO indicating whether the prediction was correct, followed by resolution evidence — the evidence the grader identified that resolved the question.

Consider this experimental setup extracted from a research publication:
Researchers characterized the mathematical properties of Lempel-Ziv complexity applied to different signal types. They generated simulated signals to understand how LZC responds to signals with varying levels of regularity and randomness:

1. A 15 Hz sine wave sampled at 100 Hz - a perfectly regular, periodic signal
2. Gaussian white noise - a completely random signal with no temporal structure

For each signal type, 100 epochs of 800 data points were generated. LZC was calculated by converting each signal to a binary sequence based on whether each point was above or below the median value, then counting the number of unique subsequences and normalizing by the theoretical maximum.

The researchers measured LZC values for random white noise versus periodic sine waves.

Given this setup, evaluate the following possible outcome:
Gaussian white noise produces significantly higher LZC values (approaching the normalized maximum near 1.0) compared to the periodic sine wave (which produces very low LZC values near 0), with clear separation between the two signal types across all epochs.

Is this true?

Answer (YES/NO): YES